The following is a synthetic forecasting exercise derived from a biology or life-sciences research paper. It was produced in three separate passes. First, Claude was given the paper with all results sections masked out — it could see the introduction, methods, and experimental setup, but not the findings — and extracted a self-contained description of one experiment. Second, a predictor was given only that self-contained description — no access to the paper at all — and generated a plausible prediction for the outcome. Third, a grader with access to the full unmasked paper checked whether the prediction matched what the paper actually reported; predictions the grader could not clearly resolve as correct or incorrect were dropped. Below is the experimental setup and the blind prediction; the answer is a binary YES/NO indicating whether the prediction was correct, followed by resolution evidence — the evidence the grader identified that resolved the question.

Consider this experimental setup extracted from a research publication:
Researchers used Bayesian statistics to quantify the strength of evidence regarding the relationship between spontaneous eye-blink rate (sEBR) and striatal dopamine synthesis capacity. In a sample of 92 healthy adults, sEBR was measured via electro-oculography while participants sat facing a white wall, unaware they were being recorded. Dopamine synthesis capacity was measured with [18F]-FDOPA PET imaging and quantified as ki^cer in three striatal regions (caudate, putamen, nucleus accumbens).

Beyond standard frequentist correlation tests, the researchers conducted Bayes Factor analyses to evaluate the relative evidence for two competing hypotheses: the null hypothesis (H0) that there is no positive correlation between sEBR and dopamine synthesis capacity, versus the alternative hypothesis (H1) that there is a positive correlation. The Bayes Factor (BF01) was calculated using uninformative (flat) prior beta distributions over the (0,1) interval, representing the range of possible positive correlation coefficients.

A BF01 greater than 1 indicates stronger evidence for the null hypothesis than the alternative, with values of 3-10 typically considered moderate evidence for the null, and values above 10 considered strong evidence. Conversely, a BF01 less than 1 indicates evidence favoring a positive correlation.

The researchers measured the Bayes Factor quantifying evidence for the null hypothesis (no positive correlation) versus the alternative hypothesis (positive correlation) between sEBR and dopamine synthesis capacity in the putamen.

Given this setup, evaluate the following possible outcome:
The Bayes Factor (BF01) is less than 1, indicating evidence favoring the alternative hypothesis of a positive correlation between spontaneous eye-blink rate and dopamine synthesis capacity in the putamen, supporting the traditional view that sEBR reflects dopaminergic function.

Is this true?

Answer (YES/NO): NO